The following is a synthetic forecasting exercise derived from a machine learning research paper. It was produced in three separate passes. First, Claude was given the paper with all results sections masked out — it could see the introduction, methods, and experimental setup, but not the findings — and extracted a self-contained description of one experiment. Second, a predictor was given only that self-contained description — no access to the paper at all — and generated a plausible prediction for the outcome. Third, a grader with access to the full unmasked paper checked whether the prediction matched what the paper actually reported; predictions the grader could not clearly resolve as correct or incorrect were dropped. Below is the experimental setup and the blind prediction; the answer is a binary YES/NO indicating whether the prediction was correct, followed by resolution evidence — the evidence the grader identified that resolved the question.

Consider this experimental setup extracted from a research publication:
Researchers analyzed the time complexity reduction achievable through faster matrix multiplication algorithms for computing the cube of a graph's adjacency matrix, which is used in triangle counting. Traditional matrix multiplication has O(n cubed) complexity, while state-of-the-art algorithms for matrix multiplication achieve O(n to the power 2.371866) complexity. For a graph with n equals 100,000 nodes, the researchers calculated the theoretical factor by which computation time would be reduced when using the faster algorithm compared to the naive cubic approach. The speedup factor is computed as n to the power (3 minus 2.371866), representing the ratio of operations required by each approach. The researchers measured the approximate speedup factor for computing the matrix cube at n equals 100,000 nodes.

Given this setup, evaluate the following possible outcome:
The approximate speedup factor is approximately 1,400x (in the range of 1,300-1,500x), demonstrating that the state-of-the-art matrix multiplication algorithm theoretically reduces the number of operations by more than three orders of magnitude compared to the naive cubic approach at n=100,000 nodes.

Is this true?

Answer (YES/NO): NO